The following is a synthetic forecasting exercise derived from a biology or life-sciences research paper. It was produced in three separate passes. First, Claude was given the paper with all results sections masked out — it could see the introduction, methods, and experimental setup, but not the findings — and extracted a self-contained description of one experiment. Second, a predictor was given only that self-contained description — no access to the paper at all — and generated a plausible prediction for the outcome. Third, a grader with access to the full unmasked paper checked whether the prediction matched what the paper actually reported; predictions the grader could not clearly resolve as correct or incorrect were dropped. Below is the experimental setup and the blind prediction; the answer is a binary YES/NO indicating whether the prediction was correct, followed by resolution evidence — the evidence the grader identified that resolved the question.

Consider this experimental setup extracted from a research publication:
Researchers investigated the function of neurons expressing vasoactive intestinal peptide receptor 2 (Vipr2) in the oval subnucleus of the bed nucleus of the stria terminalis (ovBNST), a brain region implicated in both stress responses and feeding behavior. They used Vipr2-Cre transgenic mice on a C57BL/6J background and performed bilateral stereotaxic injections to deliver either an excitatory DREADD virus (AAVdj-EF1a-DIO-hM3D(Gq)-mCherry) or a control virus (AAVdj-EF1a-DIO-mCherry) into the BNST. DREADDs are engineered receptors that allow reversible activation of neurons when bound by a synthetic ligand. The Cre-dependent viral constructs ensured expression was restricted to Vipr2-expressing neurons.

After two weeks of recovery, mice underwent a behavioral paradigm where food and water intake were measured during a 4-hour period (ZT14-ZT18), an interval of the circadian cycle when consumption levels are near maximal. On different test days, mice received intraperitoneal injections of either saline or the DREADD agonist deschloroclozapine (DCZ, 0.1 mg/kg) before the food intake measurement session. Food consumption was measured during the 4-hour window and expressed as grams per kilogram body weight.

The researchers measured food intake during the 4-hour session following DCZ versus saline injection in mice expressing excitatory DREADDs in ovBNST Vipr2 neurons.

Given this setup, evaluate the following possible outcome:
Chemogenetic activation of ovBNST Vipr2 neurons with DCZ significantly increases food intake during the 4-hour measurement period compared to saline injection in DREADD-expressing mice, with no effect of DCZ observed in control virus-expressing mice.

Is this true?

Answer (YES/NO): NO